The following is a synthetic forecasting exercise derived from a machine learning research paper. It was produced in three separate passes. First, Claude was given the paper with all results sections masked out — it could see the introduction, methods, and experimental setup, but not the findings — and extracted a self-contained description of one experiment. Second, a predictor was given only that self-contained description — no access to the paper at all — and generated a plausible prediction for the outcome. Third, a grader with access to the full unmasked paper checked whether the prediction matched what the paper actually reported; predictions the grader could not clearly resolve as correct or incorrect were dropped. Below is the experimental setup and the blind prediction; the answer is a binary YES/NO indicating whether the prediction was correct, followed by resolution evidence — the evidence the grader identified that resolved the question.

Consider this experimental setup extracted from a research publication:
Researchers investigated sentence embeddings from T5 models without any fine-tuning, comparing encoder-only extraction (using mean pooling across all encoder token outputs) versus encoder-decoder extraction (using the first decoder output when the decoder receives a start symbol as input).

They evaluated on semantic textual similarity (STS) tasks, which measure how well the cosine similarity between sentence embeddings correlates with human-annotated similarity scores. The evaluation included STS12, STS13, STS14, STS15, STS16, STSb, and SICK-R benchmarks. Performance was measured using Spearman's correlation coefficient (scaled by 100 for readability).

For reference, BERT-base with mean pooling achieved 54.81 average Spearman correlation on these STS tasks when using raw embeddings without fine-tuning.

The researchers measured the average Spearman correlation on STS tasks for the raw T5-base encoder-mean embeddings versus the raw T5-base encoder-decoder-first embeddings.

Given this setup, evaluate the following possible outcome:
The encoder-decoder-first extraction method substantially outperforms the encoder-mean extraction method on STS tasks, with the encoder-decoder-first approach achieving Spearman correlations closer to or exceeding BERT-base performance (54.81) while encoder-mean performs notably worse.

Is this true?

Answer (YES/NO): NO